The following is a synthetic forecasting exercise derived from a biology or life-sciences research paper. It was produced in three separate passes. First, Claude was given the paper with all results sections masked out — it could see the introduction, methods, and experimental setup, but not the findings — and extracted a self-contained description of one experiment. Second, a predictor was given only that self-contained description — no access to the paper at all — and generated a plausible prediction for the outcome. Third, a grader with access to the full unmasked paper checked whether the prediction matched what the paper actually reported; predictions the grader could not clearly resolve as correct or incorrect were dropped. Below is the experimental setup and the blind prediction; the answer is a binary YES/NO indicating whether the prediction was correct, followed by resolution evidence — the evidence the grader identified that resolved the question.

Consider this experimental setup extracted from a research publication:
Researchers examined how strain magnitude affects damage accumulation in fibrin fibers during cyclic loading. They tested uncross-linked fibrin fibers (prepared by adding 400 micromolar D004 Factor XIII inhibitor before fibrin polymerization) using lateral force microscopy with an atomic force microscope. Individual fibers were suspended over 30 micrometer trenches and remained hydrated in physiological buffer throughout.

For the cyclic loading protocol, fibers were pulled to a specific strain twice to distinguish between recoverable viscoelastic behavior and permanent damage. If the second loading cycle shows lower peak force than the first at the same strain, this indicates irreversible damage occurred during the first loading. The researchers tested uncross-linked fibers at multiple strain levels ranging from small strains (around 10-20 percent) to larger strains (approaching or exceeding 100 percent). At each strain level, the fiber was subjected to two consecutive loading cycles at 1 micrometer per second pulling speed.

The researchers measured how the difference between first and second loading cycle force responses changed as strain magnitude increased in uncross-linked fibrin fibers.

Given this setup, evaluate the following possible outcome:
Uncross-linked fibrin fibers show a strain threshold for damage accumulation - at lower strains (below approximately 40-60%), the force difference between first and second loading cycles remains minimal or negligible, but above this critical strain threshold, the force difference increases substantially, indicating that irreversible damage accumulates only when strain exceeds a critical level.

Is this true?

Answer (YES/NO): NO